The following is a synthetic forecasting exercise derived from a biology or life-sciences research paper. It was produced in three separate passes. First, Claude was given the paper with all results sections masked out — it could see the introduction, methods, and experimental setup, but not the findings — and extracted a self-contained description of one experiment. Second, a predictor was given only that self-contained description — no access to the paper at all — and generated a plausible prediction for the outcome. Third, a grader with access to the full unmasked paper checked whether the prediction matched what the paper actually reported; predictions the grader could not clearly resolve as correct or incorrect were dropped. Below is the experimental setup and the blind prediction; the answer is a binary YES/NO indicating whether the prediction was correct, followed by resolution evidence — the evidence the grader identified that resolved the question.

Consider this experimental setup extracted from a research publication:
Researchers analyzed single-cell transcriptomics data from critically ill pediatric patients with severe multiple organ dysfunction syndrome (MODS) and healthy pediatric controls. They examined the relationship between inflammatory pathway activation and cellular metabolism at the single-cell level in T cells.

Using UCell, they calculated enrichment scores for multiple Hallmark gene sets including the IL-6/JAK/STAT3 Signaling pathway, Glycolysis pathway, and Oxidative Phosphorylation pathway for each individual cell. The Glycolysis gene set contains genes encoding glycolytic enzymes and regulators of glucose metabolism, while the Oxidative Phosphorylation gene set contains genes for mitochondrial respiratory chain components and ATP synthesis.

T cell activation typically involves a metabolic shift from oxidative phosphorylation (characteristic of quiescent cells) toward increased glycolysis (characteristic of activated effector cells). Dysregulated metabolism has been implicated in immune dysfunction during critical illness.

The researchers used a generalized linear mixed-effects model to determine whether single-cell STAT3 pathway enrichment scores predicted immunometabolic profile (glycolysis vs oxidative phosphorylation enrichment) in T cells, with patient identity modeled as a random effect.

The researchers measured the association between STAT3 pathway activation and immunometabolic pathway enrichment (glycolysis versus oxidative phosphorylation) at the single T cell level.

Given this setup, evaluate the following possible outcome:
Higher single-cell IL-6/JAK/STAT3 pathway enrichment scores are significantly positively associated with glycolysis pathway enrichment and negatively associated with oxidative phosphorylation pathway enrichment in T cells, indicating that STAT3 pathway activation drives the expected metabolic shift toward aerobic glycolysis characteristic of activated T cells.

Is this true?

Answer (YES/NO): NO